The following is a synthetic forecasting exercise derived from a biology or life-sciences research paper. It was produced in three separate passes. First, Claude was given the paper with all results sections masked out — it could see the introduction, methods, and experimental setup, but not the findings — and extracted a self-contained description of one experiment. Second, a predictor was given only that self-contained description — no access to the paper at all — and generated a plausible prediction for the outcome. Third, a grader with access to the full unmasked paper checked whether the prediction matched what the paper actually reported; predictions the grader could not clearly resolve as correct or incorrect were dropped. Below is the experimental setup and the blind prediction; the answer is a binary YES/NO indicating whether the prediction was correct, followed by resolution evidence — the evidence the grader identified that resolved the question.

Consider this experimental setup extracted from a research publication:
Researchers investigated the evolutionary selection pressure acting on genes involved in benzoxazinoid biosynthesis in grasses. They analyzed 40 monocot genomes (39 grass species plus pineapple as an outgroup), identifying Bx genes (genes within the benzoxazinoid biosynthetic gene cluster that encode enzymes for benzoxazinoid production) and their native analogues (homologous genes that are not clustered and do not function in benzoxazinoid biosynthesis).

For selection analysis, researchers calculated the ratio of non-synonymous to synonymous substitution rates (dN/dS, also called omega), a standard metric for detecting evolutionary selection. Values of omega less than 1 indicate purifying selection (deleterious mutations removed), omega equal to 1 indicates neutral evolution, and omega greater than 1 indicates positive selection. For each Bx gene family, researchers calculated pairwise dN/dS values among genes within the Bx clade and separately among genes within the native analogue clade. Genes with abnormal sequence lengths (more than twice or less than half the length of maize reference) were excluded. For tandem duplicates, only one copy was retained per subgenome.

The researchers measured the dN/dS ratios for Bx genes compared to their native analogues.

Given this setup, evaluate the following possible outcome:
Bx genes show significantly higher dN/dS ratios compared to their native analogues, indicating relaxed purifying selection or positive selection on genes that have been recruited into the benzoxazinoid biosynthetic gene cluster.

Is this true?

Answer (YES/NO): NO